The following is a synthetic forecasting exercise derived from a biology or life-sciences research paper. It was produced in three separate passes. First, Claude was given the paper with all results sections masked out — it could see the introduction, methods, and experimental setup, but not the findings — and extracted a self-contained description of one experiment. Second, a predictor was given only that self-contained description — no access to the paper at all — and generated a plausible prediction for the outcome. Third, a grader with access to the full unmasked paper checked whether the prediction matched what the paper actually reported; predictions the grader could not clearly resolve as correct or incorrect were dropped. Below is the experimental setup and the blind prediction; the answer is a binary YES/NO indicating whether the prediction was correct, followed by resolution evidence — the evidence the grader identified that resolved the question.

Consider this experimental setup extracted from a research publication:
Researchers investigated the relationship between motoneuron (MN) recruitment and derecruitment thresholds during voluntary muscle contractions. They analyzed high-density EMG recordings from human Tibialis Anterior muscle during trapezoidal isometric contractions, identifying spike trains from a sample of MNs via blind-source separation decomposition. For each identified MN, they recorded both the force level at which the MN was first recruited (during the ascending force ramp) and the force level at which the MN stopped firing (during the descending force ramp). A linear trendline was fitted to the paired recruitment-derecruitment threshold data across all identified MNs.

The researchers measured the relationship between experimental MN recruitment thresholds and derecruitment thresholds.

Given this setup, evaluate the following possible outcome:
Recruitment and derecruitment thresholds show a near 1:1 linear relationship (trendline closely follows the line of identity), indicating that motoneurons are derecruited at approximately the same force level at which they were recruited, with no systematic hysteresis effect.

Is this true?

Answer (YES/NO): NO